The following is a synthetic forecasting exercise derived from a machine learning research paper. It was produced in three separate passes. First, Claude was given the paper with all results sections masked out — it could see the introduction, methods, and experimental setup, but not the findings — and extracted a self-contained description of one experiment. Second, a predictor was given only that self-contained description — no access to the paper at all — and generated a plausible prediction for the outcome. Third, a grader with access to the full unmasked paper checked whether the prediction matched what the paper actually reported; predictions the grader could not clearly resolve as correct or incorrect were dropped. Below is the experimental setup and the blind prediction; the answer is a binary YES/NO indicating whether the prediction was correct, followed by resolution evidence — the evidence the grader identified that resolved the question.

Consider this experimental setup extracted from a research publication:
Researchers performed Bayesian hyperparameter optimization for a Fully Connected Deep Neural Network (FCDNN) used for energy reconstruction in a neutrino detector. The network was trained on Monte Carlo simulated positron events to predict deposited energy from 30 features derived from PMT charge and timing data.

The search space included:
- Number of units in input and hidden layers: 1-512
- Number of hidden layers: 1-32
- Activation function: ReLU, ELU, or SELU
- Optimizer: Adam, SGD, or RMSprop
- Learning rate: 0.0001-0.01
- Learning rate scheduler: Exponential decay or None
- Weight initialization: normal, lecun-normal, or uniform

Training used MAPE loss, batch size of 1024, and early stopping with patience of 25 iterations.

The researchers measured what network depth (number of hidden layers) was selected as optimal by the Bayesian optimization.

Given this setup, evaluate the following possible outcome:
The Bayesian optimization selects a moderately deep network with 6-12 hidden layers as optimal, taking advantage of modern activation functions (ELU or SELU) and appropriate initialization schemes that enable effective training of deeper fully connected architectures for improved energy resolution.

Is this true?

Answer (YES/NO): NO